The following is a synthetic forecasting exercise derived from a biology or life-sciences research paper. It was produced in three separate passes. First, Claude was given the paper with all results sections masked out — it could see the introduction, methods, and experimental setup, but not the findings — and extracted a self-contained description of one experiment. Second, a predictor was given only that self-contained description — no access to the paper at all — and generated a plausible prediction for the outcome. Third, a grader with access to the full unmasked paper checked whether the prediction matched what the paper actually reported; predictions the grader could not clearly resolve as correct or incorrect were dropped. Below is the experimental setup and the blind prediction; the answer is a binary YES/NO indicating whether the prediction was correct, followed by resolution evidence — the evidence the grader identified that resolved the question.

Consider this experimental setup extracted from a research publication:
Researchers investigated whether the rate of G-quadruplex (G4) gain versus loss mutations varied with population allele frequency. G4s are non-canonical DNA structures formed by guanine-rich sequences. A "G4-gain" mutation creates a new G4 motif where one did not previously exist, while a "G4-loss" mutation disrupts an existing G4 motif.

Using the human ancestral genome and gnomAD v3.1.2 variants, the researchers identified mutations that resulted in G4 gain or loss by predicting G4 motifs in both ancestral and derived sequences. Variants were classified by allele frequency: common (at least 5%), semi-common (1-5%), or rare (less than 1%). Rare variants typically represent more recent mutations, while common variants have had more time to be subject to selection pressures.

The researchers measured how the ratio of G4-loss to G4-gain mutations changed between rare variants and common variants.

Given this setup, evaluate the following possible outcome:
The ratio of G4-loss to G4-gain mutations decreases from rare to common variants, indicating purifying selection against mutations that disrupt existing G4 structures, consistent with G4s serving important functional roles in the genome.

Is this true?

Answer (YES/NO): YES